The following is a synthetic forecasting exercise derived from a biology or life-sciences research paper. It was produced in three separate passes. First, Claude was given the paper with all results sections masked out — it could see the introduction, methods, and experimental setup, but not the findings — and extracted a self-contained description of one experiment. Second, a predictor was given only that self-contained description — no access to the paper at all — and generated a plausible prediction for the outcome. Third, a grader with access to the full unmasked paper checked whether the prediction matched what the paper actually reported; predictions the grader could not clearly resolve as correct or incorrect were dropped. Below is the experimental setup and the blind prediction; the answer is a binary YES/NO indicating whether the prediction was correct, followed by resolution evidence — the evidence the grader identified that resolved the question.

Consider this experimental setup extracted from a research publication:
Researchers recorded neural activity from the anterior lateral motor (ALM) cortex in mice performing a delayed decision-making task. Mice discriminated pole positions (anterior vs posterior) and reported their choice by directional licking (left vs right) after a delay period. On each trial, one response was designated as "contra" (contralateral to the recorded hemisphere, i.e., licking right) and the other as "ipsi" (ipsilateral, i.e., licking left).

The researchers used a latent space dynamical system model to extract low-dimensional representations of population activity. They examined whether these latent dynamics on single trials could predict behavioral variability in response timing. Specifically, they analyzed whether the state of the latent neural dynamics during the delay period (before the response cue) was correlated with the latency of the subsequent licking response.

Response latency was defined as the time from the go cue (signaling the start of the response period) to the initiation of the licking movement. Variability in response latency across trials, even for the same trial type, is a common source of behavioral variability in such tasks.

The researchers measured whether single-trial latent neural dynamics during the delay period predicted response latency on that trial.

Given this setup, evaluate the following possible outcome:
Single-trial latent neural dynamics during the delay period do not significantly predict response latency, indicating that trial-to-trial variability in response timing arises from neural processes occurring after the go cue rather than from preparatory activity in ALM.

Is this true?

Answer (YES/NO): NO